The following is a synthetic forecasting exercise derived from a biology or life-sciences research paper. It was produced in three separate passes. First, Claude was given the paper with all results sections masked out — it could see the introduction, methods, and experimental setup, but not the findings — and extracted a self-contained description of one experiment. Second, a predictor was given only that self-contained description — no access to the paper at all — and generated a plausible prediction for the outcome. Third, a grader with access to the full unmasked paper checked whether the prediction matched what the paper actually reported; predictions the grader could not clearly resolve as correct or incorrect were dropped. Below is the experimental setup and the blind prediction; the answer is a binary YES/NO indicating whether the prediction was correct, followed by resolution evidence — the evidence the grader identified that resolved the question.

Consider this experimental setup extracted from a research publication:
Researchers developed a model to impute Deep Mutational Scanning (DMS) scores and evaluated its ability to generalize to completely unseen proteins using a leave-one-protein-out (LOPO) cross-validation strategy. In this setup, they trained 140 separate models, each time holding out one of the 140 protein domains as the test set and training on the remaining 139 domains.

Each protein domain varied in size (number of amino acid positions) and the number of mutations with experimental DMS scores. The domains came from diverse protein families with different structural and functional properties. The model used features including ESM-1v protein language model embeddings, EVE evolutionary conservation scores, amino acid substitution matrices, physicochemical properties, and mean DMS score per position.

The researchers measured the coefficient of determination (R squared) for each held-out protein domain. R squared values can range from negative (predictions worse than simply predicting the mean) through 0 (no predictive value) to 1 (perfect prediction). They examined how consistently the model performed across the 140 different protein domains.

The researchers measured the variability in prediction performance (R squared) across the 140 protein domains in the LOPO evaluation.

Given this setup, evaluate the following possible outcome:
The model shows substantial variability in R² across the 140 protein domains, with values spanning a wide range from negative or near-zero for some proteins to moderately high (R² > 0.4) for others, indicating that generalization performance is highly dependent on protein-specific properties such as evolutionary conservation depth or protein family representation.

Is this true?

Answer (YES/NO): NO